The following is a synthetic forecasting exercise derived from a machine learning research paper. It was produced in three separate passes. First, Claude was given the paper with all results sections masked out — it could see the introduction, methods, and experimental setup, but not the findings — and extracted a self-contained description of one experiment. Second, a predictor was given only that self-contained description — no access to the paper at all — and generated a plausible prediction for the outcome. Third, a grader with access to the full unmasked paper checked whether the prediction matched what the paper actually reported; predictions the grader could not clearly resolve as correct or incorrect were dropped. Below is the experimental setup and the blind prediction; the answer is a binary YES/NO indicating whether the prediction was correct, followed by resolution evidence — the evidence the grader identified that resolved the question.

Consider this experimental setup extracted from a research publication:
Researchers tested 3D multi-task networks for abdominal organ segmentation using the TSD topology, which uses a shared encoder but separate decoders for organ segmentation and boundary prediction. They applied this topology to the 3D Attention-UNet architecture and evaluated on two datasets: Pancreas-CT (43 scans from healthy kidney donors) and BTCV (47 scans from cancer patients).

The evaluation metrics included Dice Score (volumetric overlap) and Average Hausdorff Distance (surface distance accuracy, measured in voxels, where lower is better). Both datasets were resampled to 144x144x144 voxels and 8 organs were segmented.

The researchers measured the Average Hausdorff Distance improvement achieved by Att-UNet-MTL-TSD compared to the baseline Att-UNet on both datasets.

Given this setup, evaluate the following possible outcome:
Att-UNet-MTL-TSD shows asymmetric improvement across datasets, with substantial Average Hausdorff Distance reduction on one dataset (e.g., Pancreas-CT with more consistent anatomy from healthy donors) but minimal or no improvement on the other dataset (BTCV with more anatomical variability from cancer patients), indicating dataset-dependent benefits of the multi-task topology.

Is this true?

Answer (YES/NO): NO